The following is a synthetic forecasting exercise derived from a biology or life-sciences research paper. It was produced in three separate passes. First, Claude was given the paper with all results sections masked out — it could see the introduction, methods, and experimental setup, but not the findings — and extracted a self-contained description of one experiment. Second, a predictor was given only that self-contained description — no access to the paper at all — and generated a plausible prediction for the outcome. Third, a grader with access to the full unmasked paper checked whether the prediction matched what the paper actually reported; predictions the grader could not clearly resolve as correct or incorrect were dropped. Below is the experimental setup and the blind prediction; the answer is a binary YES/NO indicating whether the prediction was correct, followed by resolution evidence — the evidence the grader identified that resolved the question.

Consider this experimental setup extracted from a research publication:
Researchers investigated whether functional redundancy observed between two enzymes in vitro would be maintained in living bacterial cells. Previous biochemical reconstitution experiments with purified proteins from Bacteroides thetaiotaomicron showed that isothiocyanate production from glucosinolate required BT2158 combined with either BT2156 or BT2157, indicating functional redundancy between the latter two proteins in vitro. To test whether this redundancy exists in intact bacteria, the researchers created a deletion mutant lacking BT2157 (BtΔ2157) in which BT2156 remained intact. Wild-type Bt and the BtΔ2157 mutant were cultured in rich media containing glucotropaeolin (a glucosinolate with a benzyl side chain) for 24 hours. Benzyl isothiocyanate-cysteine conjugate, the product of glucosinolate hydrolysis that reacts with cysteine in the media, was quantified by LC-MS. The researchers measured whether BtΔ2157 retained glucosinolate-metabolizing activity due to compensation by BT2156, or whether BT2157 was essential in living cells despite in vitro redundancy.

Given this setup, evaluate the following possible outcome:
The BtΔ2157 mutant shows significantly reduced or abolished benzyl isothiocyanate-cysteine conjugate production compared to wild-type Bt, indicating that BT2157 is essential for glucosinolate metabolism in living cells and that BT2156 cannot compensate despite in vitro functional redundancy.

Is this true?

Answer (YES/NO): YES